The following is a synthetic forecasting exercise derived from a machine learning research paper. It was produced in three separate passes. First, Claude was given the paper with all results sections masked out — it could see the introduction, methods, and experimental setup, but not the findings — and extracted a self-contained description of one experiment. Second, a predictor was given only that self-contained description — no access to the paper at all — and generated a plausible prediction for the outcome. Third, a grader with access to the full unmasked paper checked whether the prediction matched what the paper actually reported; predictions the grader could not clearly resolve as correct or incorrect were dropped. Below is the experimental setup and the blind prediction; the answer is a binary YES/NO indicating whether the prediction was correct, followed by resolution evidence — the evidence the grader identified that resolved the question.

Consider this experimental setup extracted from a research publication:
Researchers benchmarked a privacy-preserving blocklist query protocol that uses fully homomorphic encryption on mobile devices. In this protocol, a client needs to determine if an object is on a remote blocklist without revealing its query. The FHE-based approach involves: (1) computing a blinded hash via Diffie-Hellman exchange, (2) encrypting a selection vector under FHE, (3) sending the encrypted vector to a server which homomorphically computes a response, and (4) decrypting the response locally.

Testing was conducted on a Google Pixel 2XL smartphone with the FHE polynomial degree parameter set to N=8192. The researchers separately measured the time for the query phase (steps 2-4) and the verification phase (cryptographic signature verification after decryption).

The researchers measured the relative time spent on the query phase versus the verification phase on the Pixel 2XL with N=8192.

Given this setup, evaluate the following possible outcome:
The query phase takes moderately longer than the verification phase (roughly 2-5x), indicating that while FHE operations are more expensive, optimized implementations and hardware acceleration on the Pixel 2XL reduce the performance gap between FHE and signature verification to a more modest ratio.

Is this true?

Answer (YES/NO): NO